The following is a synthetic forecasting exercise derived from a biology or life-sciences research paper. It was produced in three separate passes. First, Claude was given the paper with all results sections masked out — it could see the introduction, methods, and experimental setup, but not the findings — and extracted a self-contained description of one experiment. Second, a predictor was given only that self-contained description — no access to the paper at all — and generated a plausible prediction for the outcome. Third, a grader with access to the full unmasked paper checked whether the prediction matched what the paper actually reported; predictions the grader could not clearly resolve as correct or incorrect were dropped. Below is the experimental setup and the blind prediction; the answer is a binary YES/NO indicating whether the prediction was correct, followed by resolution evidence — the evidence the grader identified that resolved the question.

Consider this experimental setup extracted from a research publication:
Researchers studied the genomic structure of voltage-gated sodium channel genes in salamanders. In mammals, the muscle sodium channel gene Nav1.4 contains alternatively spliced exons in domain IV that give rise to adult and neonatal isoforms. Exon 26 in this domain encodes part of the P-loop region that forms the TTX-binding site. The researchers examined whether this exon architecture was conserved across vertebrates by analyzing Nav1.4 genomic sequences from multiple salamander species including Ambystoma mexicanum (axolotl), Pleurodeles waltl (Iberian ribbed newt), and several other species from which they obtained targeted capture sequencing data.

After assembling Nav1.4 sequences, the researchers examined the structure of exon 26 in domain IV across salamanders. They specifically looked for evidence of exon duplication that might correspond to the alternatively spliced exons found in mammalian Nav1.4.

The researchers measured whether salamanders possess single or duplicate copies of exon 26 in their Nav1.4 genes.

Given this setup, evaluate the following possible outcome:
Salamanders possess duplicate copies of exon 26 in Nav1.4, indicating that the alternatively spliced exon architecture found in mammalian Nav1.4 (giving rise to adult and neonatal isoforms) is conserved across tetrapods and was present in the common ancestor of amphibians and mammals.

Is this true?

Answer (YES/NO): NO